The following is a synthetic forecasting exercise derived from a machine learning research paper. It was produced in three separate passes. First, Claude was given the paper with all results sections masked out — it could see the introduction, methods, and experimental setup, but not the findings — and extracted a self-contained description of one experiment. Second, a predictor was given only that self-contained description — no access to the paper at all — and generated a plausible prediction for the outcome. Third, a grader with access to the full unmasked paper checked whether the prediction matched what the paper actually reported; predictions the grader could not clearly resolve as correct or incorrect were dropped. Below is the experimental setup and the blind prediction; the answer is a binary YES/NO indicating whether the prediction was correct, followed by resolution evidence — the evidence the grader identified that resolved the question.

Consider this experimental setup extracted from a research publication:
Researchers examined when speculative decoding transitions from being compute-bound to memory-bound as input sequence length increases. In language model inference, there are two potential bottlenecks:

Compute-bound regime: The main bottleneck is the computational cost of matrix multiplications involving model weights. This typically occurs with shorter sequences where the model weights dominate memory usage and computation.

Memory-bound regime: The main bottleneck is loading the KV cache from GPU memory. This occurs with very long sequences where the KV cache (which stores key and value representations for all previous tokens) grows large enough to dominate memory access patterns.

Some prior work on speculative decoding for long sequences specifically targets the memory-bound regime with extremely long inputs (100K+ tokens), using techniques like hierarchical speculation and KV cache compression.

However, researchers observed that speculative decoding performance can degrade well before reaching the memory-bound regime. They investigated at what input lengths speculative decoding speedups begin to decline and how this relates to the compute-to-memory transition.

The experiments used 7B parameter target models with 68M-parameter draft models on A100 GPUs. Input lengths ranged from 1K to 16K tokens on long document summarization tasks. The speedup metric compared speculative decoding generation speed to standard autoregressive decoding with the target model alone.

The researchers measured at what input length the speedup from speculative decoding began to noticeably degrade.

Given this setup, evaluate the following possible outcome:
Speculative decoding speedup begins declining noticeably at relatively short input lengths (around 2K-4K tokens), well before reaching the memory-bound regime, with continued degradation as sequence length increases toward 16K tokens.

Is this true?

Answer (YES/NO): YES